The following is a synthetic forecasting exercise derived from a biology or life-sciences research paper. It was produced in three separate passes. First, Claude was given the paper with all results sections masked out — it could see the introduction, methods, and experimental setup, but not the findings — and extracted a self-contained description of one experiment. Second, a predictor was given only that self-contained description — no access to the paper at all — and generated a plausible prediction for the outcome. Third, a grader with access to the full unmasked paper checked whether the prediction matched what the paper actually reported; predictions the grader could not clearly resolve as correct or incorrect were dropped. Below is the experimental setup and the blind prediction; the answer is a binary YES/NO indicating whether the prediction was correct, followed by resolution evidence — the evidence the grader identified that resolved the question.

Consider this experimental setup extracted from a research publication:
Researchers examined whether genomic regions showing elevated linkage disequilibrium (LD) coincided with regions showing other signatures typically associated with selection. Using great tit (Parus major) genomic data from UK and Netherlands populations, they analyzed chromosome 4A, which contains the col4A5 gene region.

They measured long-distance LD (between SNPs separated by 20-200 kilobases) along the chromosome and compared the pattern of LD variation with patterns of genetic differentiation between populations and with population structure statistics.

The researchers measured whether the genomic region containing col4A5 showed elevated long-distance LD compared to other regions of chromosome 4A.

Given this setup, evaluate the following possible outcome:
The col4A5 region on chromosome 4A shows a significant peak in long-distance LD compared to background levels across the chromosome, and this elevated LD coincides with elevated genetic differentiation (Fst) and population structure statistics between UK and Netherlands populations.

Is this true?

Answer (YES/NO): YES